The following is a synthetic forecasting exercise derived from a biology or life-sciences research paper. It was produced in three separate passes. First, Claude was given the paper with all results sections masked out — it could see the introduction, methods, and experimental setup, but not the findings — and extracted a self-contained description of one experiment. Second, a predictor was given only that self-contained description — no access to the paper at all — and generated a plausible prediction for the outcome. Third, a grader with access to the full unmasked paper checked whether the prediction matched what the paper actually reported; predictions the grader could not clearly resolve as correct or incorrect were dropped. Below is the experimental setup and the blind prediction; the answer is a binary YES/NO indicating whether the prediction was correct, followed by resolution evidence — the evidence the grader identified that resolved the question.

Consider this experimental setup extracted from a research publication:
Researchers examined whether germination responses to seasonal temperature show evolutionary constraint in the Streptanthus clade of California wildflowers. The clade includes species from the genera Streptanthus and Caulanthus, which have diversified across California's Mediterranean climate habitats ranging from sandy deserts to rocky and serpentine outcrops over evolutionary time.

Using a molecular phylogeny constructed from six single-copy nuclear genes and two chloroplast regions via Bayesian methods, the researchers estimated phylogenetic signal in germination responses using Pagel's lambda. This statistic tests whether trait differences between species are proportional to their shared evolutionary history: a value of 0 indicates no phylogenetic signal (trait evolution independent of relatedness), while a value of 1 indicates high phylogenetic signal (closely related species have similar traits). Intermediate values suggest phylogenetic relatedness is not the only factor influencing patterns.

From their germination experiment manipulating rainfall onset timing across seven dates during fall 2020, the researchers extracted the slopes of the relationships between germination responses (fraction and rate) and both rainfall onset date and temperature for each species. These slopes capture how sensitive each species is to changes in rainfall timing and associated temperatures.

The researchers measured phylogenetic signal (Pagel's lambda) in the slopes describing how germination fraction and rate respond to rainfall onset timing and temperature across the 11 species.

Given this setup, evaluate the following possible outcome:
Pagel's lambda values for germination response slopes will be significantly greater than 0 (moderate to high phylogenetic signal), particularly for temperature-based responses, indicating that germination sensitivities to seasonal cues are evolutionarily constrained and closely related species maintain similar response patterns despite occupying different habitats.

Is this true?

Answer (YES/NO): NO